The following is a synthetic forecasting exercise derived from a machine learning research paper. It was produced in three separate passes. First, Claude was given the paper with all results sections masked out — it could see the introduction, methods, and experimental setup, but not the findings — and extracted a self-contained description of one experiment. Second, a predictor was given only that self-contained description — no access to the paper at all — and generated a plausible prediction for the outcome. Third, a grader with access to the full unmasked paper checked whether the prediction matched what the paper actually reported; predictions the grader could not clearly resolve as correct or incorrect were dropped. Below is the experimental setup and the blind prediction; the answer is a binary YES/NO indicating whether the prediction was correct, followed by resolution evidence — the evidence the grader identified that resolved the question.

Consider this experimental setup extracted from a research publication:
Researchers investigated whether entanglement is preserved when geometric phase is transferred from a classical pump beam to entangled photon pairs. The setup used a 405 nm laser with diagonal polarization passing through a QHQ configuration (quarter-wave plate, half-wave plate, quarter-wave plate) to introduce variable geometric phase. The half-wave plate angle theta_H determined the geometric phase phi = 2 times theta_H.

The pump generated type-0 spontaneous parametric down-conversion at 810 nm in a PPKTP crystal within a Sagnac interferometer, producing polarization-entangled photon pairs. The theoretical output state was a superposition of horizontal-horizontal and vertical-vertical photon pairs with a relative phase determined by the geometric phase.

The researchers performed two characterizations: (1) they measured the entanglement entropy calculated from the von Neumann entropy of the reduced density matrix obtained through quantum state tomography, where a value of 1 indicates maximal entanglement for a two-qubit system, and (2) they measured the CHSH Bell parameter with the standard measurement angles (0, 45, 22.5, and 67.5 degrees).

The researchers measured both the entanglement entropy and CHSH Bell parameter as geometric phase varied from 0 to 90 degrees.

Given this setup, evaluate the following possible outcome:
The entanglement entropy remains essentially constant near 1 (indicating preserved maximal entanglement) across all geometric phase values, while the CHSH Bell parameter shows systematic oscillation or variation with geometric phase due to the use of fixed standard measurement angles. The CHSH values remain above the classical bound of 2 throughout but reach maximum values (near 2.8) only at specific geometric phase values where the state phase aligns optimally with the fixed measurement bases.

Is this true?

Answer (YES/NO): NO